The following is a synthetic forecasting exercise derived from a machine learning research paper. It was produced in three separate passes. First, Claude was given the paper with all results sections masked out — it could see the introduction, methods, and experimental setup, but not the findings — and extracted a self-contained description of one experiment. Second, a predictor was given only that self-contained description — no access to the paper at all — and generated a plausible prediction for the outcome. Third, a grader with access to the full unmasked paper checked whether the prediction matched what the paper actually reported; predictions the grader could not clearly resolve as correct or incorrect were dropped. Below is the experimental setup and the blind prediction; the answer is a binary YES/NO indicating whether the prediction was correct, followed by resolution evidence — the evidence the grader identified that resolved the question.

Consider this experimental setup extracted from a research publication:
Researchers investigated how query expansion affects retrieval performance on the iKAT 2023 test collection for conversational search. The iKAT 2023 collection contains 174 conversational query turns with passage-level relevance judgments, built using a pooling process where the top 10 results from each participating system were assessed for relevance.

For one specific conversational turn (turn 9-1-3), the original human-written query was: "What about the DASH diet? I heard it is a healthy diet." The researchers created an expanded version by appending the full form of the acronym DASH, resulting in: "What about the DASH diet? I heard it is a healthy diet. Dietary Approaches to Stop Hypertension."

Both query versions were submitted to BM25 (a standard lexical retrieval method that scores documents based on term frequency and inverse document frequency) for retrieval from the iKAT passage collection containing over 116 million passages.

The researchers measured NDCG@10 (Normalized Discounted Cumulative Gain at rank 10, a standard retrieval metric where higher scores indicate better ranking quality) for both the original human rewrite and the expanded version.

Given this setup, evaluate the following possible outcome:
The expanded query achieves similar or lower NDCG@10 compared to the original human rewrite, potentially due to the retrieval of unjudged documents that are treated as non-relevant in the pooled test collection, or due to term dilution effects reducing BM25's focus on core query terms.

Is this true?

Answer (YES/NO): YES